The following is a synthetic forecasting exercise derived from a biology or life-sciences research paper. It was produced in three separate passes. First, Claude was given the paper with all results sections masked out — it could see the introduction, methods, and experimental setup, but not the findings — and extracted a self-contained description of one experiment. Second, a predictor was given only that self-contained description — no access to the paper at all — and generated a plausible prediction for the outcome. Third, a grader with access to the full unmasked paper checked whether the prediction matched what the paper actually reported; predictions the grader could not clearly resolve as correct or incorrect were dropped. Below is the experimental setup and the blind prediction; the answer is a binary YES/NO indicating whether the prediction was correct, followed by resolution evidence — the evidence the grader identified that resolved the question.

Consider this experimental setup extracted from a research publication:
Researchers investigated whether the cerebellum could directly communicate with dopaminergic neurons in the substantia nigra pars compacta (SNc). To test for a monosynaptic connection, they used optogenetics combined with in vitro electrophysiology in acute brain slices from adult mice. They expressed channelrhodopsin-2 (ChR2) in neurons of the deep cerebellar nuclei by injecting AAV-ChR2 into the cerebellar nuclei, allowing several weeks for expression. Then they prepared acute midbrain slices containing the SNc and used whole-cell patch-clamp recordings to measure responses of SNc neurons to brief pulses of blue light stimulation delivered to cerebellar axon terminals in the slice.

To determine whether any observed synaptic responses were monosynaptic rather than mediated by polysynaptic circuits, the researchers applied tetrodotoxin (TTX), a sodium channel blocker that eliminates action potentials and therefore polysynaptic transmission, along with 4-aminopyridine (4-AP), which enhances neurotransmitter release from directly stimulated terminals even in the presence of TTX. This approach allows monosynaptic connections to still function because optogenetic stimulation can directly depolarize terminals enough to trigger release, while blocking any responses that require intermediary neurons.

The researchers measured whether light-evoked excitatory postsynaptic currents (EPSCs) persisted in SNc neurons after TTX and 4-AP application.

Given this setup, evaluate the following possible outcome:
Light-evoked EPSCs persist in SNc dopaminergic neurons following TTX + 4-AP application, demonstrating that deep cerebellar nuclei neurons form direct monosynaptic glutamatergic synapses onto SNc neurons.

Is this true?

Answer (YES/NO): YES